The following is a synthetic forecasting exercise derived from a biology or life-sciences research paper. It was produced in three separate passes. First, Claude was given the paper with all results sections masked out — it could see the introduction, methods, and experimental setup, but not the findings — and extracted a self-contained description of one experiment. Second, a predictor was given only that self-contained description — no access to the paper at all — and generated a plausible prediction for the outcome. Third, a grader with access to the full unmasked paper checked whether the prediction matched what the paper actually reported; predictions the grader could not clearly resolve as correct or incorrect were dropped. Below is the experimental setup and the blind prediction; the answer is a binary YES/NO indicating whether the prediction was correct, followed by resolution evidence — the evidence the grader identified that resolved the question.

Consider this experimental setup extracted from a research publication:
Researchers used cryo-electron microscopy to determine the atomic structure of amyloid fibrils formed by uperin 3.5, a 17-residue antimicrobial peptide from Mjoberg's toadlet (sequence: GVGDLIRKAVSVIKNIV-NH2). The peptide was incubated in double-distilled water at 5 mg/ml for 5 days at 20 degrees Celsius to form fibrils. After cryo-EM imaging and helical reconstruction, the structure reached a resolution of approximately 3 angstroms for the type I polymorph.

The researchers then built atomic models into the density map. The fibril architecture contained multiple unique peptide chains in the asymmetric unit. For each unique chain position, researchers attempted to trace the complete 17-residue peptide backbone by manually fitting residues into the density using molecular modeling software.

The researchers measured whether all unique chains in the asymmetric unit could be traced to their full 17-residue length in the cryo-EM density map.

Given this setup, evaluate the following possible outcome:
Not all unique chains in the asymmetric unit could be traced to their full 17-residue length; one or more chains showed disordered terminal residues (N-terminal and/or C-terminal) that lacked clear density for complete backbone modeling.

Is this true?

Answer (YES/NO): YES